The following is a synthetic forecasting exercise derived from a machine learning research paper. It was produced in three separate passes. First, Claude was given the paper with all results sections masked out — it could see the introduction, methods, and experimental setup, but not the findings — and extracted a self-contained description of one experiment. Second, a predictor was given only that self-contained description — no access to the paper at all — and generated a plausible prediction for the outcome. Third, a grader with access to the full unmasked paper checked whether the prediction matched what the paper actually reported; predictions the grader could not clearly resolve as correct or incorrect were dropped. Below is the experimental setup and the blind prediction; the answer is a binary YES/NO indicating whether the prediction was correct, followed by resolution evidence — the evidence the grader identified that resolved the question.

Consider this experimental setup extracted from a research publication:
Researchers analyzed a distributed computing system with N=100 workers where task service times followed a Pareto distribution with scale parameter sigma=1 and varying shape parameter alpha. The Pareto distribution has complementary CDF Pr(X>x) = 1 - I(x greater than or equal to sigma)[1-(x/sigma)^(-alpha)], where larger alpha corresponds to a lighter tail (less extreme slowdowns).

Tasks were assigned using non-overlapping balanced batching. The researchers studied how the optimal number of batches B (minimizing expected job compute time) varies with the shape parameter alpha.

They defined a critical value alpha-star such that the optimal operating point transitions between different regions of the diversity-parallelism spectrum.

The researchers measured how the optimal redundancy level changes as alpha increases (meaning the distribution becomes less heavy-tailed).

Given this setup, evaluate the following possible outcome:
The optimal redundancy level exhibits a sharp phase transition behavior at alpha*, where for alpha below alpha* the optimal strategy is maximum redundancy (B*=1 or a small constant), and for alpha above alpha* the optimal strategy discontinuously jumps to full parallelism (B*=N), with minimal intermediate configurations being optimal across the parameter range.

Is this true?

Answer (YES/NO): NO